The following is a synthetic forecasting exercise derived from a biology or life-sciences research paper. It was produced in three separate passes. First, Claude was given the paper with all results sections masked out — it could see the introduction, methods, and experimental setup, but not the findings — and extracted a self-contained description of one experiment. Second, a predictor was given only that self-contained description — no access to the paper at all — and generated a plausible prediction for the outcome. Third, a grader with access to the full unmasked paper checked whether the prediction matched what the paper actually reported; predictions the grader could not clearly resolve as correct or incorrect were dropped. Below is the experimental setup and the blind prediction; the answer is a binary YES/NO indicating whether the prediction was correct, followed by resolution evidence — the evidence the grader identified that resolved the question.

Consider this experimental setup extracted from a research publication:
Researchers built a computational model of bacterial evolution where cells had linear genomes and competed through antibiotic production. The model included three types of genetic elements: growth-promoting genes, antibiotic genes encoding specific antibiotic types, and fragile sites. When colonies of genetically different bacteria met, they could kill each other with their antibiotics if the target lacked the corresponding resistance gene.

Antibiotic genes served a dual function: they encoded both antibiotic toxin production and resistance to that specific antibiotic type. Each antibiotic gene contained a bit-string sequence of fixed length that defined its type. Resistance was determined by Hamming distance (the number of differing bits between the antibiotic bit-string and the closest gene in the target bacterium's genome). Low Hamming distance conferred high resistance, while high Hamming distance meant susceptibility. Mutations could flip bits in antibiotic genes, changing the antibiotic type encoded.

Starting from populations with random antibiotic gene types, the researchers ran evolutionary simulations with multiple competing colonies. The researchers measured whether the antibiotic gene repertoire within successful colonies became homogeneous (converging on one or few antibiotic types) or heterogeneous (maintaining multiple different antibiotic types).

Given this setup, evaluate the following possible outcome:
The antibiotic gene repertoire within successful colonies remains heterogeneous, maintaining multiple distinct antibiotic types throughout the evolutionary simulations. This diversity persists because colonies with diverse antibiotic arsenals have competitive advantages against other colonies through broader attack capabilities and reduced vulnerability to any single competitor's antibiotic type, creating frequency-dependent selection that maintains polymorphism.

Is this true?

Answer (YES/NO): YES